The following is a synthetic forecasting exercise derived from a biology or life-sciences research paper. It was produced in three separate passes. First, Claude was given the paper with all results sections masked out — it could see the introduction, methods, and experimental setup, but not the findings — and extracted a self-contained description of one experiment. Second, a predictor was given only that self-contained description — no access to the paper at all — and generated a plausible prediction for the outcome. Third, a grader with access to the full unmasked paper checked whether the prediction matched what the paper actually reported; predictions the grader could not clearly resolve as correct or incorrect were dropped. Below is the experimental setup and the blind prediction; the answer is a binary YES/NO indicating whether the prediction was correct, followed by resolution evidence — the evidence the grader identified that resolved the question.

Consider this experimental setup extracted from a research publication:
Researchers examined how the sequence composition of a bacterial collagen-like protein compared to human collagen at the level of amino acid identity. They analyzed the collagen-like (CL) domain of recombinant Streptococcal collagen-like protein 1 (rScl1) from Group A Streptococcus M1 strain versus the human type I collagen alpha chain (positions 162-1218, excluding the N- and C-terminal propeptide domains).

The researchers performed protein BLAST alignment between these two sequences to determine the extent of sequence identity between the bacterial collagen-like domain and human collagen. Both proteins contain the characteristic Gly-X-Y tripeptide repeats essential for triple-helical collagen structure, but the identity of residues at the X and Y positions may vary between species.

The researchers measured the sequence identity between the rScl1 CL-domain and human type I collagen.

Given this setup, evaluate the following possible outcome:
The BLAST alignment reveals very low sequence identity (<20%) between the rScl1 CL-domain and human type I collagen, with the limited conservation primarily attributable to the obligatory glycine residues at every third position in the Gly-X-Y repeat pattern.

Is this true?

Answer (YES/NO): NO